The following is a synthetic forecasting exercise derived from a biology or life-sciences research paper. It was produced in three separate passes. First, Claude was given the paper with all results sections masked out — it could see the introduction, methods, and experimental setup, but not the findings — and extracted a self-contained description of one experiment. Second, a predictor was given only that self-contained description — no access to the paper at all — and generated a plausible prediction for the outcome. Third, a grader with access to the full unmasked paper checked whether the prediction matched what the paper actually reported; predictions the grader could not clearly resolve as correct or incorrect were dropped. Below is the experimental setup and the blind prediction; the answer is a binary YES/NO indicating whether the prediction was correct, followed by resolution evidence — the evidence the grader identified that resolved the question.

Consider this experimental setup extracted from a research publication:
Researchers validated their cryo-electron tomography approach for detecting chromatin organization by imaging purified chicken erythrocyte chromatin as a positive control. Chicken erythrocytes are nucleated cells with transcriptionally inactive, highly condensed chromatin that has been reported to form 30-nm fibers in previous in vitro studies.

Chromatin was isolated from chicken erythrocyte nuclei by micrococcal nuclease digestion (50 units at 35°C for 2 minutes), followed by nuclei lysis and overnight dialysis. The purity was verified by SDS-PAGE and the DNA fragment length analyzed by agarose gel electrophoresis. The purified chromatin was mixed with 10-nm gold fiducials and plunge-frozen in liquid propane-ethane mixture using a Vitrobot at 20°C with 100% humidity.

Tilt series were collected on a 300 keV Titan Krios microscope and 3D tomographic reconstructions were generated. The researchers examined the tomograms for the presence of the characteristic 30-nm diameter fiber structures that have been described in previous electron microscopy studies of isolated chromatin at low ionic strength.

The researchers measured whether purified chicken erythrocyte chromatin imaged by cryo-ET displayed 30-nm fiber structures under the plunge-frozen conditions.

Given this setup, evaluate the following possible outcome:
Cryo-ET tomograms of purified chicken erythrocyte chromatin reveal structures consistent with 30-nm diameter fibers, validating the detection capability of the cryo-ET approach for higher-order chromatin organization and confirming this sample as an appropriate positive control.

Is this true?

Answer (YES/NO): YES